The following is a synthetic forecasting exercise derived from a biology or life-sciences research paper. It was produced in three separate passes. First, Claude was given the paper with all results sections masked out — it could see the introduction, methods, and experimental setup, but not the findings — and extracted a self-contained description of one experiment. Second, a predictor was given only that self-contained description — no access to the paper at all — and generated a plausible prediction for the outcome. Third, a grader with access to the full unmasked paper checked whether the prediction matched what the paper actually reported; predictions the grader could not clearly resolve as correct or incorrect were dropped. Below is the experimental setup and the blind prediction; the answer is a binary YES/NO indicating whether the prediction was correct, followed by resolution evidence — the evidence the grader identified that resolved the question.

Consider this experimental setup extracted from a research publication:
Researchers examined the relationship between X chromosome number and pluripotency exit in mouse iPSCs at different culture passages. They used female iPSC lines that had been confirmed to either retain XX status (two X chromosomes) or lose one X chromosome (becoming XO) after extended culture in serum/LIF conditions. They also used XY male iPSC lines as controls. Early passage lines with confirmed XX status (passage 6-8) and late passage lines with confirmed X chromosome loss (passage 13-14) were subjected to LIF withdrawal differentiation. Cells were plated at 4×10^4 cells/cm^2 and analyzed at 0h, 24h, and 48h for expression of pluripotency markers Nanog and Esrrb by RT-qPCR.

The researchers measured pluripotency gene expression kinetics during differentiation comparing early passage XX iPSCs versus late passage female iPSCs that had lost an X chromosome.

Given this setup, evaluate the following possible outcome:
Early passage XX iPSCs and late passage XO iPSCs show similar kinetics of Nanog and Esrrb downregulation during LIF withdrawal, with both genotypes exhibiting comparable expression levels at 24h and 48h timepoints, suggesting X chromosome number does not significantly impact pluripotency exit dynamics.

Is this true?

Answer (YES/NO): NO